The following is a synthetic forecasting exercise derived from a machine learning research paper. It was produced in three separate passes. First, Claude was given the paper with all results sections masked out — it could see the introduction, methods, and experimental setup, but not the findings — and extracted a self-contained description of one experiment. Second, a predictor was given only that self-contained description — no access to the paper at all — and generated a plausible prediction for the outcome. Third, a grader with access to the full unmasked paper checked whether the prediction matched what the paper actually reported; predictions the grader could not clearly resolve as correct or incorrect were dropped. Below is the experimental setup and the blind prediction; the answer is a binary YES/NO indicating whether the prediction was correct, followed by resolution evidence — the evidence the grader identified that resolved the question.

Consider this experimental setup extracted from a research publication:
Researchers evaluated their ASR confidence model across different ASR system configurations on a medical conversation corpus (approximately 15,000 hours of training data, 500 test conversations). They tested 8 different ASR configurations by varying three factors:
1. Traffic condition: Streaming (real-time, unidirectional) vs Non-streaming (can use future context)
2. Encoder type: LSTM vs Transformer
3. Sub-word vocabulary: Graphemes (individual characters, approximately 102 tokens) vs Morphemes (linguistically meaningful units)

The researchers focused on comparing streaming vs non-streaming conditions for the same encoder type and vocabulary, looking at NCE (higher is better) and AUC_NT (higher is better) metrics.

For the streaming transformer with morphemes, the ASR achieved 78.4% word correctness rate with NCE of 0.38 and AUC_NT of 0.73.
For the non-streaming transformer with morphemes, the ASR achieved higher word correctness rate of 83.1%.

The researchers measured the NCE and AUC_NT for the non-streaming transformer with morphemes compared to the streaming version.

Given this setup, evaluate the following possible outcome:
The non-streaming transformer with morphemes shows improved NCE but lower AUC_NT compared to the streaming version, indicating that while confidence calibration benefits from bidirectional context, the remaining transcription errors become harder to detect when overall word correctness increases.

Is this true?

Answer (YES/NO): NO